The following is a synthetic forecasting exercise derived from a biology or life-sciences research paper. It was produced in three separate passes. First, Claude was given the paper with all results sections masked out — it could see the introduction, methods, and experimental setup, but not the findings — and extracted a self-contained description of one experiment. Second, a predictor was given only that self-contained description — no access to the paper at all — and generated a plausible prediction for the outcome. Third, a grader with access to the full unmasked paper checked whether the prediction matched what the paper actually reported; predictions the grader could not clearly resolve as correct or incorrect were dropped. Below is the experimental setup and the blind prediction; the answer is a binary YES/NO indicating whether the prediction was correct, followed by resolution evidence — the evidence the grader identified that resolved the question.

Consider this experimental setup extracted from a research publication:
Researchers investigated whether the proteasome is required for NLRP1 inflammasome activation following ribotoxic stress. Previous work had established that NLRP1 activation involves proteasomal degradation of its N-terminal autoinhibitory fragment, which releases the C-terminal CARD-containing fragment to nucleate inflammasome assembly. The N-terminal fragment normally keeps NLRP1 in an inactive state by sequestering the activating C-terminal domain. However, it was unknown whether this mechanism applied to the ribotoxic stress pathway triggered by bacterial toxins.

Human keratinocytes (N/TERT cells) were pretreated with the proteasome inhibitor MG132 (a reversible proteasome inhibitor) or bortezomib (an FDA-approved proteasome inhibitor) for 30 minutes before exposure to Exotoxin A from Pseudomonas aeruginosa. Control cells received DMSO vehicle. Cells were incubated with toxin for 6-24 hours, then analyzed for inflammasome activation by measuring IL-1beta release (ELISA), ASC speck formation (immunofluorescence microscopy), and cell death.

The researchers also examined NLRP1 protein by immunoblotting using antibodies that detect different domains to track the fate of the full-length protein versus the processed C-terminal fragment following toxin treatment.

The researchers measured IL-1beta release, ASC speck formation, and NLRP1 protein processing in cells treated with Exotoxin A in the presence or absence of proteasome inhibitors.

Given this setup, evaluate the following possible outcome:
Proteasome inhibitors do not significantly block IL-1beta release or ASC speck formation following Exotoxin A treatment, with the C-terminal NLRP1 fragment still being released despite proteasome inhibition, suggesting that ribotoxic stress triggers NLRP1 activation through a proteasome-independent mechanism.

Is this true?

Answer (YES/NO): NO